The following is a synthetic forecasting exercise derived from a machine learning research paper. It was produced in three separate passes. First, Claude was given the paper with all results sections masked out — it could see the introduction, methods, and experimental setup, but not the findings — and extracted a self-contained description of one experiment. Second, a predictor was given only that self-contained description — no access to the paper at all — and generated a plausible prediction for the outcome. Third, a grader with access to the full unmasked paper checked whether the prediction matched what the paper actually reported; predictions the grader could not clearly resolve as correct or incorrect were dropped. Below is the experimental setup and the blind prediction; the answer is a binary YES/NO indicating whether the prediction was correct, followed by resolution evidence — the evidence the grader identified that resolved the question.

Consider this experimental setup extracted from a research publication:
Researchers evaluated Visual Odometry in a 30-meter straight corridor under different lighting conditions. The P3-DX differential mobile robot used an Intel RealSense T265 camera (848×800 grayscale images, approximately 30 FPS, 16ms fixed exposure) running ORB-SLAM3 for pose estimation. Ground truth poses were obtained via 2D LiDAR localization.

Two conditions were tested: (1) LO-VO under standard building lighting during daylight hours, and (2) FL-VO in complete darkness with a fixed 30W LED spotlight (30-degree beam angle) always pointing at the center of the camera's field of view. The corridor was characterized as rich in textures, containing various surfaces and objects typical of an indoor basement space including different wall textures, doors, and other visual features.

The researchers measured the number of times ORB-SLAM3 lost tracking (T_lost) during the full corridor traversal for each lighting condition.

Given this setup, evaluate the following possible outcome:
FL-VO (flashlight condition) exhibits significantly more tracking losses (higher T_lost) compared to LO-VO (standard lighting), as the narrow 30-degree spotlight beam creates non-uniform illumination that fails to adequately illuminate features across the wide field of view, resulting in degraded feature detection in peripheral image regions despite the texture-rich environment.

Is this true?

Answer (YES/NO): YES